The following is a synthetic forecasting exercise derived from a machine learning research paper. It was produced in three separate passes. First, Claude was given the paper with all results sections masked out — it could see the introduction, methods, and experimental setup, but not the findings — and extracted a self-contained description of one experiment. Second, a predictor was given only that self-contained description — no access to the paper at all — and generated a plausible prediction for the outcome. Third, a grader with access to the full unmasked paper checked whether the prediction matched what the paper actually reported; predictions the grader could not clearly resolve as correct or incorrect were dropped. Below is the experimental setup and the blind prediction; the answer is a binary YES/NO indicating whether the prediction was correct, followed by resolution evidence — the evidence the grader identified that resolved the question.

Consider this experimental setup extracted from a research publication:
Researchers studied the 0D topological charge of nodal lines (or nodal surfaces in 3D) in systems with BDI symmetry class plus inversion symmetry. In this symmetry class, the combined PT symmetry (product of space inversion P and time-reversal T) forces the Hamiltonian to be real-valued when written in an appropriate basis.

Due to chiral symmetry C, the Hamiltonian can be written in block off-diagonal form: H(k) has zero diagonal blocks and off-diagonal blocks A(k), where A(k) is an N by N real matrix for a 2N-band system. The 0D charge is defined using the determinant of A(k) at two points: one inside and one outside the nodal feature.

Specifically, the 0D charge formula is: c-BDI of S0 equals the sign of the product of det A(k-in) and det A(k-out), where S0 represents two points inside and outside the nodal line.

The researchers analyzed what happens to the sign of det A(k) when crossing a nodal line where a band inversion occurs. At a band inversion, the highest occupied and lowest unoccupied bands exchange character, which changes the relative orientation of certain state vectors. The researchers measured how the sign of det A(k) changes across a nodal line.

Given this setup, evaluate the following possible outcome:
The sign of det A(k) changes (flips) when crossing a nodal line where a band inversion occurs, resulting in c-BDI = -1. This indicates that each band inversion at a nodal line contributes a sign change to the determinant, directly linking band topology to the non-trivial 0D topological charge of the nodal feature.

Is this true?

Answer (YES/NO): YES